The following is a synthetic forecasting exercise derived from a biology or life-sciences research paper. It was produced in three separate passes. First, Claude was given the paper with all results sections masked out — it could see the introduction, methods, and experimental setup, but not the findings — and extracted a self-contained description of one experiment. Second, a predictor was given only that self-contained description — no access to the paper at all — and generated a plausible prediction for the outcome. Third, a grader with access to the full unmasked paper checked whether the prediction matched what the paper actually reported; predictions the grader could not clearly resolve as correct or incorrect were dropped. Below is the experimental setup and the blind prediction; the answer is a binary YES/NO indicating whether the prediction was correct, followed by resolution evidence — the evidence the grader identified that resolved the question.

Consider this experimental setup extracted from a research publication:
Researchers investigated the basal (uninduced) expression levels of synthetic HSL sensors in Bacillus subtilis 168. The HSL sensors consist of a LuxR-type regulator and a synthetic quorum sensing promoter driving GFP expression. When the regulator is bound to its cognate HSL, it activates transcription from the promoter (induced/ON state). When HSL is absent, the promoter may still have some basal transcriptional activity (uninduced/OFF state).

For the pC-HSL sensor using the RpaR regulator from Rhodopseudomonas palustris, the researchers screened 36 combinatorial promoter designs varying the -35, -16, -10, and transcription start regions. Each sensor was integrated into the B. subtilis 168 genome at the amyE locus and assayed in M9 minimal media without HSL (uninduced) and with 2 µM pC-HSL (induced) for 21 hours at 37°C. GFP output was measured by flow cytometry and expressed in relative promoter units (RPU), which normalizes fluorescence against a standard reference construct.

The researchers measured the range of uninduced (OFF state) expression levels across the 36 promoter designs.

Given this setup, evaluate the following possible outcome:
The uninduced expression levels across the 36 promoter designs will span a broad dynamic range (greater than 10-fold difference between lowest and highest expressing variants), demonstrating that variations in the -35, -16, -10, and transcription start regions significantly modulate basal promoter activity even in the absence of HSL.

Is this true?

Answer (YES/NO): YES